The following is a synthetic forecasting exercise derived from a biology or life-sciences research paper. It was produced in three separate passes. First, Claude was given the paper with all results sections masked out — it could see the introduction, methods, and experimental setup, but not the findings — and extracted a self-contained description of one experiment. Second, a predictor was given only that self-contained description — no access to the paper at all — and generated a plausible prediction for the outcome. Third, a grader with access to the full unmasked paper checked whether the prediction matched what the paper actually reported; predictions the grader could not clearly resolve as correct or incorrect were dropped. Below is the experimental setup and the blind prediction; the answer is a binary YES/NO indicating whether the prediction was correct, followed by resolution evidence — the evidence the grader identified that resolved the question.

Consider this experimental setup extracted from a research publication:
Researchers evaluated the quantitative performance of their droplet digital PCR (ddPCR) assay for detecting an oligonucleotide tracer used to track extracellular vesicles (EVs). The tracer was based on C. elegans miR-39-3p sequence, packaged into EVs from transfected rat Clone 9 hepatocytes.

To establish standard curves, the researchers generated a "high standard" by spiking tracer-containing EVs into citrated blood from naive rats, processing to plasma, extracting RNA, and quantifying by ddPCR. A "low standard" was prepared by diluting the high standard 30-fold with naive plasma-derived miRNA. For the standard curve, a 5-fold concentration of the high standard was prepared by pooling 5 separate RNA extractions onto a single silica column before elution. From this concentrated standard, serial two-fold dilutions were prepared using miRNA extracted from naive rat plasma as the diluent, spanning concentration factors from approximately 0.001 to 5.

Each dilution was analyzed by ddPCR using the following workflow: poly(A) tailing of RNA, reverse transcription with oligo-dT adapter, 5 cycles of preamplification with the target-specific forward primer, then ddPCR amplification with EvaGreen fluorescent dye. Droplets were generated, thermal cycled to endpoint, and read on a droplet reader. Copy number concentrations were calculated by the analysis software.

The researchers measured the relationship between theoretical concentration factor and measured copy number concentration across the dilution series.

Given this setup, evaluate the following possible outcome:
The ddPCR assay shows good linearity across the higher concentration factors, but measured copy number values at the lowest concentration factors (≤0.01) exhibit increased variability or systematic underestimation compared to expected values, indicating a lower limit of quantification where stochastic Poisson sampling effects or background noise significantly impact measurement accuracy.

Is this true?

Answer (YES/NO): NO